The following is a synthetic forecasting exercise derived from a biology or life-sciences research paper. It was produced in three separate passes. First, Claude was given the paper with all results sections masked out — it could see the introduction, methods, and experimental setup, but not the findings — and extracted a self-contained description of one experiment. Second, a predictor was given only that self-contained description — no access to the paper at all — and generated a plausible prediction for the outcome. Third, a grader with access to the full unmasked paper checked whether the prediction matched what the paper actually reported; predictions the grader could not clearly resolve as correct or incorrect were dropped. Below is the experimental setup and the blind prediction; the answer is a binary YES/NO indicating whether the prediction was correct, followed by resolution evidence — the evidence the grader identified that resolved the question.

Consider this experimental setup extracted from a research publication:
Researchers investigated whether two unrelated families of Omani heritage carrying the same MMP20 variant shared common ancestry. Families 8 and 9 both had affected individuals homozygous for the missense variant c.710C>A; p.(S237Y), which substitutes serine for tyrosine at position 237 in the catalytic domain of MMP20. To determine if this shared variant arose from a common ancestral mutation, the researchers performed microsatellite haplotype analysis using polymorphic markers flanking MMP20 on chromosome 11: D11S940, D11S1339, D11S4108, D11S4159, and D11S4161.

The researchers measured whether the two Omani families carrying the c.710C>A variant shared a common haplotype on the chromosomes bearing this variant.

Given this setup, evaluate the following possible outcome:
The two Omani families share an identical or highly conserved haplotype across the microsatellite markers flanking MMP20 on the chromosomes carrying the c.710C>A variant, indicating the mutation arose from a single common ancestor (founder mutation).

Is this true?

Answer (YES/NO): YES